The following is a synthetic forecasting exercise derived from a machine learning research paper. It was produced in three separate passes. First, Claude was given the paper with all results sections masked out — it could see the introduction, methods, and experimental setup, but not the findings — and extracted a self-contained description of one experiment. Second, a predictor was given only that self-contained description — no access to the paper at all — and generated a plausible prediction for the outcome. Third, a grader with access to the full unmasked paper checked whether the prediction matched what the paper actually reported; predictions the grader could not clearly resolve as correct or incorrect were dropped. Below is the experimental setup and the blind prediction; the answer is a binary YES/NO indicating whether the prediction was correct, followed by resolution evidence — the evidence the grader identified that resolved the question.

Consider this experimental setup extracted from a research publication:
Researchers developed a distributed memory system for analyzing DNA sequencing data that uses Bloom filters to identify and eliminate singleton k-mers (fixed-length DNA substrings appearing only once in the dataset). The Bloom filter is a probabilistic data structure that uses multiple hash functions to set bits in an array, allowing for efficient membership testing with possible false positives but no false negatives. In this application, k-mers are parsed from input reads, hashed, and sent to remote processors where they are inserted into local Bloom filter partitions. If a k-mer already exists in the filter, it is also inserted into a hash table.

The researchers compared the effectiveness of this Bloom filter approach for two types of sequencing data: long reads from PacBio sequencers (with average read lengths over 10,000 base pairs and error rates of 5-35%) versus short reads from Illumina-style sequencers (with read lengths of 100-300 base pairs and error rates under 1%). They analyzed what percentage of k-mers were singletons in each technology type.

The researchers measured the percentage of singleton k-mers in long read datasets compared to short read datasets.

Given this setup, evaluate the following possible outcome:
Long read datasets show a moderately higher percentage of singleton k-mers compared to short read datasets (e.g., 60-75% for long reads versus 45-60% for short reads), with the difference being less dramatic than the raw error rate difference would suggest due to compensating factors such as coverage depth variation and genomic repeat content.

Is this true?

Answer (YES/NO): NO